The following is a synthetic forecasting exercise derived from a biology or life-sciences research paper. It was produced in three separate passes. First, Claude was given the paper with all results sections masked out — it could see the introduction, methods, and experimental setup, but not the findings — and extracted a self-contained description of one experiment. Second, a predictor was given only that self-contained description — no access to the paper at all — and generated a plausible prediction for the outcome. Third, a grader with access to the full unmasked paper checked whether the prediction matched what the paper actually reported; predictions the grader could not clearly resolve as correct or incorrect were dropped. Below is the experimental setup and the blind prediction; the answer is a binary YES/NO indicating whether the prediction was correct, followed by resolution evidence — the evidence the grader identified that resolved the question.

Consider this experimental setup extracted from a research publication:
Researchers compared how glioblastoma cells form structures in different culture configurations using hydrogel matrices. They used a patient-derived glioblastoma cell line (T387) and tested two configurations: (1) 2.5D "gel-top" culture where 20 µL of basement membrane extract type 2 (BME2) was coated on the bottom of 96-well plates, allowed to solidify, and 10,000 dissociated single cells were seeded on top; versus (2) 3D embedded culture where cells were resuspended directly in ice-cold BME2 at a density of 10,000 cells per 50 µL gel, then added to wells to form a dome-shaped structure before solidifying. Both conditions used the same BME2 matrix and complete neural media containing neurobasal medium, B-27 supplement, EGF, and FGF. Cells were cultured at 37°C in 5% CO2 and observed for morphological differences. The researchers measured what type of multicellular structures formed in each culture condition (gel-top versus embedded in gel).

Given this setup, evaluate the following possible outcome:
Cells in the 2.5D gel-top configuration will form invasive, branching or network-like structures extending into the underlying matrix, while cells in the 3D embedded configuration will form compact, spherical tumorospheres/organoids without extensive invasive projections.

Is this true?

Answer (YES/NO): NO